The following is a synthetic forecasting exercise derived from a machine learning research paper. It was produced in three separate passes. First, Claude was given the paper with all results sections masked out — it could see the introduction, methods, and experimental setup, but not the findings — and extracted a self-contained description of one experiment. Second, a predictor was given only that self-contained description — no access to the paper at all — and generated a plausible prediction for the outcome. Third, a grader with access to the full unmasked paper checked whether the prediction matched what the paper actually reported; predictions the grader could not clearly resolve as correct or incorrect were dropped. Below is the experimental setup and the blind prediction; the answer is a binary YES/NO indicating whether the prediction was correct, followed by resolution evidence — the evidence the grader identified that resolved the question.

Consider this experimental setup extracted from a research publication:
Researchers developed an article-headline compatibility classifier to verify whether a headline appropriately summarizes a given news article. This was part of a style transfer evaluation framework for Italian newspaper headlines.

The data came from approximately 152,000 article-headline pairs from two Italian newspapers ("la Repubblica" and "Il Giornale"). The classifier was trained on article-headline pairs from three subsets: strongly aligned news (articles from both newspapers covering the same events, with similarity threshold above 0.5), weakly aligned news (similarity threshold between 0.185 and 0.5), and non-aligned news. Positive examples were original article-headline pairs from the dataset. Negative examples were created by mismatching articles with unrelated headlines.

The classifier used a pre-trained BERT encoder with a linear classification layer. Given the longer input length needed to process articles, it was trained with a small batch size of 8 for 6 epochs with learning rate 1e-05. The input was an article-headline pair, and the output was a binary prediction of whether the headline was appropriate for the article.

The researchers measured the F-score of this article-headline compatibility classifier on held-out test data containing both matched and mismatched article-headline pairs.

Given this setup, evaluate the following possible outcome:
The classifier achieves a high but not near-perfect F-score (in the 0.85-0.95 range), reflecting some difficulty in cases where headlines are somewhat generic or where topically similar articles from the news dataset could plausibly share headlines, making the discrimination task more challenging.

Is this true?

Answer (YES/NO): NO